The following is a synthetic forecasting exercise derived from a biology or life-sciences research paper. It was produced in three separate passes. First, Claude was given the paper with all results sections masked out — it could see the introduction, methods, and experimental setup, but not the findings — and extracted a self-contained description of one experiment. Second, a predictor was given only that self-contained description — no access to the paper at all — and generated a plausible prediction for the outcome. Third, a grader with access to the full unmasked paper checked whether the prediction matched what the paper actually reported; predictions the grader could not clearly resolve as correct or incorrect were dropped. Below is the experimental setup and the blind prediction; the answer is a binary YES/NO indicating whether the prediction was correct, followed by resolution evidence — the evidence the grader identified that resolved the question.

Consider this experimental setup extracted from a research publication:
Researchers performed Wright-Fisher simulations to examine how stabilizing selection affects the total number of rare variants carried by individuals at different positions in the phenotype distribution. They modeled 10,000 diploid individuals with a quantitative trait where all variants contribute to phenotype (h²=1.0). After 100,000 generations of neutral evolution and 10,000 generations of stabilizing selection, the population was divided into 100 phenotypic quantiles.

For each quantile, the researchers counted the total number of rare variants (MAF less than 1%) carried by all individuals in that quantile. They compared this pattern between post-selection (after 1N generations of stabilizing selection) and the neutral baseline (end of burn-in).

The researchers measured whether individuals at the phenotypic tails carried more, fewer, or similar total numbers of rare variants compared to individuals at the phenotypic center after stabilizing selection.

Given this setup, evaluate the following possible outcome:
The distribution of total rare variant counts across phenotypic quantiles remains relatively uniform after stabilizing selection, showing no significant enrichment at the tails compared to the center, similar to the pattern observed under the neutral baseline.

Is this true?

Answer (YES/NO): NO